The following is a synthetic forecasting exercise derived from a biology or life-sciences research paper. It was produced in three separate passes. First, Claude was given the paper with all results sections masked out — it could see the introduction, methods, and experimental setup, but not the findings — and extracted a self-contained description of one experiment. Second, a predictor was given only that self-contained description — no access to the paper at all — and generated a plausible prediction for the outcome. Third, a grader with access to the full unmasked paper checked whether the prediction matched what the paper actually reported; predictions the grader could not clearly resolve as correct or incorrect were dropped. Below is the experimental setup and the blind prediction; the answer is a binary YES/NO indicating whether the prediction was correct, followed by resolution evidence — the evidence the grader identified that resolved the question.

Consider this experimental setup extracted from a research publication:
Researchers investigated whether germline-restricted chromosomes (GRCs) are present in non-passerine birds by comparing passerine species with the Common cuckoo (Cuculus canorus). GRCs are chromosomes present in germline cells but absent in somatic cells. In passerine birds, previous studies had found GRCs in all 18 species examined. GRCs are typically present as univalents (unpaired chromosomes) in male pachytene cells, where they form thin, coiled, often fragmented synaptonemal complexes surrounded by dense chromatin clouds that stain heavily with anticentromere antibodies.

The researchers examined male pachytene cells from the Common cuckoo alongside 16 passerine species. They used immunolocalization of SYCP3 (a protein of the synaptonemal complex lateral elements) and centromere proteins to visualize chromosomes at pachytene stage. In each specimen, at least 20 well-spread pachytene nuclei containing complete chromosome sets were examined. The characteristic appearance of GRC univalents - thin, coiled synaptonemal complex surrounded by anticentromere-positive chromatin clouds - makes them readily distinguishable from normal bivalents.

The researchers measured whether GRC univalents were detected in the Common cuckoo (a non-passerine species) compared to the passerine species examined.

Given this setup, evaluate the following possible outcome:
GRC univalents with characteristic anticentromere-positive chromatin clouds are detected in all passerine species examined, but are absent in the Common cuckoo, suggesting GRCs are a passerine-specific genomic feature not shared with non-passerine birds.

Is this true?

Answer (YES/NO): YES